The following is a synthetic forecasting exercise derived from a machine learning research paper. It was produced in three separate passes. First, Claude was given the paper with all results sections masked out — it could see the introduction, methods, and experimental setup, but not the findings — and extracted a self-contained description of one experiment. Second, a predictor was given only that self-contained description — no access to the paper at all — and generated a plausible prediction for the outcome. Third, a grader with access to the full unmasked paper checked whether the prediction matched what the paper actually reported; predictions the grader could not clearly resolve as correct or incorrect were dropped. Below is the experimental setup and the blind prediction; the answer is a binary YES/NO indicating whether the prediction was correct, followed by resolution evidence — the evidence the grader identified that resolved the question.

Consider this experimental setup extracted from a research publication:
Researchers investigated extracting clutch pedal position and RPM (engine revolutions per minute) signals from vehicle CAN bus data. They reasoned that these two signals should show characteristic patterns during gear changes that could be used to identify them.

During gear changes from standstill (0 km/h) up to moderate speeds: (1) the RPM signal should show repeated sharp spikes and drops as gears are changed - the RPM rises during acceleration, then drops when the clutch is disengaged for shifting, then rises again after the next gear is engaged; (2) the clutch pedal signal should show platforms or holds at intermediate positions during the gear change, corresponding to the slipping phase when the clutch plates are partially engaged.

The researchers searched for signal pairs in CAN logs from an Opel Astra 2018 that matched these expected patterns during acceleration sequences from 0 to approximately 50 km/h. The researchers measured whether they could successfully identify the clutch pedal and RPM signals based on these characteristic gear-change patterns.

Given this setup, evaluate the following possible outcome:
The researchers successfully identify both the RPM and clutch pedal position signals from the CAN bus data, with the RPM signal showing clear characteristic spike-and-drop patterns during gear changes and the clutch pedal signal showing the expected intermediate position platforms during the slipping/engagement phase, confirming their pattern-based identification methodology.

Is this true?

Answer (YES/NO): YES